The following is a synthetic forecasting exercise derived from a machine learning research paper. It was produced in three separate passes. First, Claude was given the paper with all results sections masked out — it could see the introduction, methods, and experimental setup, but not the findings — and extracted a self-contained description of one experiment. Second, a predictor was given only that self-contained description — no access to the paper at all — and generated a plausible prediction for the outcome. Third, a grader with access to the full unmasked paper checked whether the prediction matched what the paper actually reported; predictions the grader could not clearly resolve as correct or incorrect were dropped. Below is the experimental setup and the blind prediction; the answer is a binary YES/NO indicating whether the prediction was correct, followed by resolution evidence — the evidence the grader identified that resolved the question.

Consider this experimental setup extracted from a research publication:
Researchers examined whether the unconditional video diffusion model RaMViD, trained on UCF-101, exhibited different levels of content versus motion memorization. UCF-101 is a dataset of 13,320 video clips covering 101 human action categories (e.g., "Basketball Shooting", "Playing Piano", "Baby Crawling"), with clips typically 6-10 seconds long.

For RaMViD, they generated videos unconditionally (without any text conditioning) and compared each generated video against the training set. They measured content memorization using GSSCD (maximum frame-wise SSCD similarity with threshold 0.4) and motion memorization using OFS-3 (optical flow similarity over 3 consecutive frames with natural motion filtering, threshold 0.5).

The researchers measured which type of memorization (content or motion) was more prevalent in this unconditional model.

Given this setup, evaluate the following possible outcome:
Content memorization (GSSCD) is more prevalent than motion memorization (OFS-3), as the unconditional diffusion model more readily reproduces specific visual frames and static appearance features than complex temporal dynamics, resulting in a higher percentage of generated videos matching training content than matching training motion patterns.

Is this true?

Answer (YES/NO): YES